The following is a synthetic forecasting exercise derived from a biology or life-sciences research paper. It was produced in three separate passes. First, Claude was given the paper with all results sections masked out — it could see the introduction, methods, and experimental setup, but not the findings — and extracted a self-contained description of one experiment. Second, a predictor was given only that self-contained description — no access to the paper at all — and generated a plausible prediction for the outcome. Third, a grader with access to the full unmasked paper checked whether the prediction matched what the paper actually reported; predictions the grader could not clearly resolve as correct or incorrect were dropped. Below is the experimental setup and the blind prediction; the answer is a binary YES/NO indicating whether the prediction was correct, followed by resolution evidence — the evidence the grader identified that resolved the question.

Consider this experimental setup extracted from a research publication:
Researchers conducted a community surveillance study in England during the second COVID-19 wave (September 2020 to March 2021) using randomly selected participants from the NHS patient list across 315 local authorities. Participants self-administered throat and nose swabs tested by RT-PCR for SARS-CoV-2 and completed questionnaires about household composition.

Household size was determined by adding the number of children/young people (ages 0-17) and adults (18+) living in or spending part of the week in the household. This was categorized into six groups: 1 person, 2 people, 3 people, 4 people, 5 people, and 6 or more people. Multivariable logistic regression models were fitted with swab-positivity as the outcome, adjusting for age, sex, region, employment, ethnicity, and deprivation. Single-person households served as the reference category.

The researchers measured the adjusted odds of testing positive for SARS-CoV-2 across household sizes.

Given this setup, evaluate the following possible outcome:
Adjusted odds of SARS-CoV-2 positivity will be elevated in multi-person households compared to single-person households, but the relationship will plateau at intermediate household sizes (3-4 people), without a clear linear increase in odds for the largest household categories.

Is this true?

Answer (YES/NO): NO